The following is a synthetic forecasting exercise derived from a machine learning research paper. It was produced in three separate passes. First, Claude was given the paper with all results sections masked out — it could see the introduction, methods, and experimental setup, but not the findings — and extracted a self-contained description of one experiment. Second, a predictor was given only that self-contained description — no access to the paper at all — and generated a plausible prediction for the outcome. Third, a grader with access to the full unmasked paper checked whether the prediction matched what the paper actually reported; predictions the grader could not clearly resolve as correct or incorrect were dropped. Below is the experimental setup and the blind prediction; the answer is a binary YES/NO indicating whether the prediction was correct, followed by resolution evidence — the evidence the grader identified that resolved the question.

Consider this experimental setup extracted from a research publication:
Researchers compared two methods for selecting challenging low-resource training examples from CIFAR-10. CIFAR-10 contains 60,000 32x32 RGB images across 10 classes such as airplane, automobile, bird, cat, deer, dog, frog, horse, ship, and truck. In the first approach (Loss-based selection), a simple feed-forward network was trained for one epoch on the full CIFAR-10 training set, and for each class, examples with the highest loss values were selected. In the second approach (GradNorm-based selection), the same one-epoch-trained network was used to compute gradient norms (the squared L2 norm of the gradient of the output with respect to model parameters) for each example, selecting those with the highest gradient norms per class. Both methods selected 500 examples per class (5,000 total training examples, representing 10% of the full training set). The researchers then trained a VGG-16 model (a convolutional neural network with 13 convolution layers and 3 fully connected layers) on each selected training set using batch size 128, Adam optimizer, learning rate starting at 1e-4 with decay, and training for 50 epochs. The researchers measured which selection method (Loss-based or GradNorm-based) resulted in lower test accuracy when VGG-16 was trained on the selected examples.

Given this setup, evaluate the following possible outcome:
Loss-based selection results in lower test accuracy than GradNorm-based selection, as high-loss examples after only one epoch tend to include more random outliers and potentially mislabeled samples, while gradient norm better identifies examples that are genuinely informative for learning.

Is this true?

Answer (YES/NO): YES